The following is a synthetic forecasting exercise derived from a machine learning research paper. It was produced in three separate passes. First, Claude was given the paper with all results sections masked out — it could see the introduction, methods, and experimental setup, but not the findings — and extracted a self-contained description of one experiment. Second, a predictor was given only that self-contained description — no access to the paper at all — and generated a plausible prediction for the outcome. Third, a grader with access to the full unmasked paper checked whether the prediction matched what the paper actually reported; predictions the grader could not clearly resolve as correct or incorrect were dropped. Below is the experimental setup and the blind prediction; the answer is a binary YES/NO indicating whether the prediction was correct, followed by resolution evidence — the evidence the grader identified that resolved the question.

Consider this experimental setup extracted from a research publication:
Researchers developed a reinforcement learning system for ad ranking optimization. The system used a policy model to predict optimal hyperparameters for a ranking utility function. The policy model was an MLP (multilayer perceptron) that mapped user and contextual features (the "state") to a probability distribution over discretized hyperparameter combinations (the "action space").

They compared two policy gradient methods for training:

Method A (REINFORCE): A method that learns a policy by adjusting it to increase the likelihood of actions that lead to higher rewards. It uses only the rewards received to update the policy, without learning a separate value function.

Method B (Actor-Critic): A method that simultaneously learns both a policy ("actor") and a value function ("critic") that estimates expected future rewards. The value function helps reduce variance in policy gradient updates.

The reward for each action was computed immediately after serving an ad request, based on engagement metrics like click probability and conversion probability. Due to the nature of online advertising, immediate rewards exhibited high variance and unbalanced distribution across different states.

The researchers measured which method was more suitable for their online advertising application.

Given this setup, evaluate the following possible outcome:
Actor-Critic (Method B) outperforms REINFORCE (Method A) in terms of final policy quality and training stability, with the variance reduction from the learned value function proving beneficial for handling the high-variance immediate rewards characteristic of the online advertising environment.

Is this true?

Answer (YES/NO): NO